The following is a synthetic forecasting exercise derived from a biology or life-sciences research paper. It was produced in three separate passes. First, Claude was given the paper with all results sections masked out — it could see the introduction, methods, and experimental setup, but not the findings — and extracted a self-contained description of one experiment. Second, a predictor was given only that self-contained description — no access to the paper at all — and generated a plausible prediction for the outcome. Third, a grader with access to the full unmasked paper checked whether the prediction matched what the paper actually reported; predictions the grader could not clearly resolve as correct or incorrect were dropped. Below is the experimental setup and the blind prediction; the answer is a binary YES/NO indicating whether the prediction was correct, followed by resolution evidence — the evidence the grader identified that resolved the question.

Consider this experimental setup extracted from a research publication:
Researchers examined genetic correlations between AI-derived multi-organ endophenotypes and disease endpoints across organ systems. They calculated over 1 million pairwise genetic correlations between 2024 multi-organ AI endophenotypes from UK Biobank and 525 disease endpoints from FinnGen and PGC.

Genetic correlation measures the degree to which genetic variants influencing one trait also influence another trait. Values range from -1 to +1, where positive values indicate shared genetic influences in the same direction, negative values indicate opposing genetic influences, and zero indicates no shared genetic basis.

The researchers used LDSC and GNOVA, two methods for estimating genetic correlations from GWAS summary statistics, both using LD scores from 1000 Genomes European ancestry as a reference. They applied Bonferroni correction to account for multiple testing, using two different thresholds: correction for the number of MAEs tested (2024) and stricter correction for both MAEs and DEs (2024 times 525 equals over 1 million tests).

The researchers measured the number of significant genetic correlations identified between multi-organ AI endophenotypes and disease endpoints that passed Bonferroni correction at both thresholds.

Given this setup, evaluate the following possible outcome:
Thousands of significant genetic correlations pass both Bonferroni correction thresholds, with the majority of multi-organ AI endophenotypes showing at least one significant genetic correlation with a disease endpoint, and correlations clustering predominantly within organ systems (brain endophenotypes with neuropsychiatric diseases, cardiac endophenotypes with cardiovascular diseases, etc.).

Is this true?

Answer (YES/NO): NO